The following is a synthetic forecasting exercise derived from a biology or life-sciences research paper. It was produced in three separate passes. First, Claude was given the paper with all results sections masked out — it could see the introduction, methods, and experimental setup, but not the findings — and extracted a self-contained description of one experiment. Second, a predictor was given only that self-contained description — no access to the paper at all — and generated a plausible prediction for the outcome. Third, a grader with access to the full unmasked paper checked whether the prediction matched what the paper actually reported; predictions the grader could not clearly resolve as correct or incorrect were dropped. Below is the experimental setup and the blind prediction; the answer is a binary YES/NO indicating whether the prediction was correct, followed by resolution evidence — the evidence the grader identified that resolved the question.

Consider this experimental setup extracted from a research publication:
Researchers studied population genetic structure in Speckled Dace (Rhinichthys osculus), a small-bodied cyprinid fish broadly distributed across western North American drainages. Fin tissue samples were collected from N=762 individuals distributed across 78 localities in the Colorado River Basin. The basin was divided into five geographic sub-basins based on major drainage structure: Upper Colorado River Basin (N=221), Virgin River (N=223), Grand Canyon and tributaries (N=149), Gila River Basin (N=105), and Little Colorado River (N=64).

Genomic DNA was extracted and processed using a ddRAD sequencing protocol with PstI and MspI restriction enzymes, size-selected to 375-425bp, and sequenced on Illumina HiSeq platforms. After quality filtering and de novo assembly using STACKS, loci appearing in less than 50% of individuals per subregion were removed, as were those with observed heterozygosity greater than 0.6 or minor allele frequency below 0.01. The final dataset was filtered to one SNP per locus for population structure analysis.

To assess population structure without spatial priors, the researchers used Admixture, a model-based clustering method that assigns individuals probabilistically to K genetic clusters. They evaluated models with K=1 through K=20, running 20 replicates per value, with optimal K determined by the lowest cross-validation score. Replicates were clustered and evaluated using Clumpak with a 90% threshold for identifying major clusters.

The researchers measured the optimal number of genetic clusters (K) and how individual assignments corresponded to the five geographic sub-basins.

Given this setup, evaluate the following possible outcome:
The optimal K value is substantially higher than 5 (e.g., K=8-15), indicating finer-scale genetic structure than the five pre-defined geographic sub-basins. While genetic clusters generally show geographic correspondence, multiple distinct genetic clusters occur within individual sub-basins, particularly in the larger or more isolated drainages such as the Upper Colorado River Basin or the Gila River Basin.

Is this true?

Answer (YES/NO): NO